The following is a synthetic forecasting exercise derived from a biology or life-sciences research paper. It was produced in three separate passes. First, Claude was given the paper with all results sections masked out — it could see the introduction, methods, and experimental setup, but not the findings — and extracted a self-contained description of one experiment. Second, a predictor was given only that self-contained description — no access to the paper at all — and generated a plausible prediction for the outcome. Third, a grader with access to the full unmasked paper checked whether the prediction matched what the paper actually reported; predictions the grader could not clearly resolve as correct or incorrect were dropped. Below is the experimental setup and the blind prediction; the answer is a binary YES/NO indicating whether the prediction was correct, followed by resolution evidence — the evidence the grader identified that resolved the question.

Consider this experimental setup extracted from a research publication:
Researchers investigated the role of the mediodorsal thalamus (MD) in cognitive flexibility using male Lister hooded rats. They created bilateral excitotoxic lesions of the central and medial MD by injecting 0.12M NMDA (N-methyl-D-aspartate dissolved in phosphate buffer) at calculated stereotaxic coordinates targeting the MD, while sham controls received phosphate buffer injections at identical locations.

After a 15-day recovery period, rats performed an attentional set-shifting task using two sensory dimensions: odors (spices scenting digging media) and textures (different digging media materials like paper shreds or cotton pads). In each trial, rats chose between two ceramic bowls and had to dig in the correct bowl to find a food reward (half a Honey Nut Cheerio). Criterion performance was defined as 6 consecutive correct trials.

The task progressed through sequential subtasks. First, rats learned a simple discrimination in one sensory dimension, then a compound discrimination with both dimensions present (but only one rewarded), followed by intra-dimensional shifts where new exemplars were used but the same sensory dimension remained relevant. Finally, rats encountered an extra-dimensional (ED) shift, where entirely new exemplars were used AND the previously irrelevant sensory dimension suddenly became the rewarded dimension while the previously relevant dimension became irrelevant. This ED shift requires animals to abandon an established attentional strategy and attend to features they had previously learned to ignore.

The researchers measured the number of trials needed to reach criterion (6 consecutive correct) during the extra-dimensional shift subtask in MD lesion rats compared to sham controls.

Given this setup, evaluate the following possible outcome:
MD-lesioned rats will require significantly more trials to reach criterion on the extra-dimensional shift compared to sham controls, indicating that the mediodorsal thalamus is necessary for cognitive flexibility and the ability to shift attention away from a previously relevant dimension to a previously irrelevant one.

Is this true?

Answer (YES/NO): YES